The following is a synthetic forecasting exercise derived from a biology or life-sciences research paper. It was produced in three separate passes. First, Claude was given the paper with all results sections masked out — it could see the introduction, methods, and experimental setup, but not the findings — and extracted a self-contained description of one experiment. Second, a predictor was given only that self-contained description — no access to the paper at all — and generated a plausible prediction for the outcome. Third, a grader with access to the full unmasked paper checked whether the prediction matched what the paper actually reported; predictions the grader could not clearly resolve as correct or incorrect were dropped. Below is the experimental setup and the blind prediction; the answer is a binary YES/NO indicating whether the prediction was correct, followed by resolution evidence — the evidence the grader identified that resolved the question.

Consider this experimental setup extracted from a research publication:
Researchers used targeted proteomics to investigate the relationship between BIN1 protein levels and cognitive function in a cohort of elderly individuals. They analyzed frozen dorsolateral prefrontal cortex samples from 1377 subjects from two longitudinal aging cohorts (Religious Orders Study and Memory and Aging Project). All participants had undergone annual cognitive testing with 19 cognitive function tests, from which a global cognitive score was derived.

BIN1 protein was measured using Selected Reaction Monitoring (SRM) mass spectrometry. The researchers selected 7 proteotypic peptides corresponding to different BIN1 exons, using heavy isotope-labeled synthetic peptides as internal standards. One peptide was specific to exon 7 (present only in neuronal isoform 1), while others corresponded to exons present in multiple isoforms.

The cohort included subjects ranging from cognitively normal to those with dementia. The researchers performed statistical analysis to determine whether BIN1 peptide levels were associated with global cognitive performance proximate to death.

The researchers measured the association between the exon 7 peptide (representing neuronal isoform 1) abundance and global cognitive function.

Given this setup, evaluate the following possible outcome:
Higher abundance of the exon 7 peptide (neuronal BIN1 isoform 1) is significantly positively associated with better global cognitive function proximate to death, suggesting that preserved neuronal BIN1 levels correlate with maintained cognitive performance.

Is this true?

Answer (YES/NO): YES